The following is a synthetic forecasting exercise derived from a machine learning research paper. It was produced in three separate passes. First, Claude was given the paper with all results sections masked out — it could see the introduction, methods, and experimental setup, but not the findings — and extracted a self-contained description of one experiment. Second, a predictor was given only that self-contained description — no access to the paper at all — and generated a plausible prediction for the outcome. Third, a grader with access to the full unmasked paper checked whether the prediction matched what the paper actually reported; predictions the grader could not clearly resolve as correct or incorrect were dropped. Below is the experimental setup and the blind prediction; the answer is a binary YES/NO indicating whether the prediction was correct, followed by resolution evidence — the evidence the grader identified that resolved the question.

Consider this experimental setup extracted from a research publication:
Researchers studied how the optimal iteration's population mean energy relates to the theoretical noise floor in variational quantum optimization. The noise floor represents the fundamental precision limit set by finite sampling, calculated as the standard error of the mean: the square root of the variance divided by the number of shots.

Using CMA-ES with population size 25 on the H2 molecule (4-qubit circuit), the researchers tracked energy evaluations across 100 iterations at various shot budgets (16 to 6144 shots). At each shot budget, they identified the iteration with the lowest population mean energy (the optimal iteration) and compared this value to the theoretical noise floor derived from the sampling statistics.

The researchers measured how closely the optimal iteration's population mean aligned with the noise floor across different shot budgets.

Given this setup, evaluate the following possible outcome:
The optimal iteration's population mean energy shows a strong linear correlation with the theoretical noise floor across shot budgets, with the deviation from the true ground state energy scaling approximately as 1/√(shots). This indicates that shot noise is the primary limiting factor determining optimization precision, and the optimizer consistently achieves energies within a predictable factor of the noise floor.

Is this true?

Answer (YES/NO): YES